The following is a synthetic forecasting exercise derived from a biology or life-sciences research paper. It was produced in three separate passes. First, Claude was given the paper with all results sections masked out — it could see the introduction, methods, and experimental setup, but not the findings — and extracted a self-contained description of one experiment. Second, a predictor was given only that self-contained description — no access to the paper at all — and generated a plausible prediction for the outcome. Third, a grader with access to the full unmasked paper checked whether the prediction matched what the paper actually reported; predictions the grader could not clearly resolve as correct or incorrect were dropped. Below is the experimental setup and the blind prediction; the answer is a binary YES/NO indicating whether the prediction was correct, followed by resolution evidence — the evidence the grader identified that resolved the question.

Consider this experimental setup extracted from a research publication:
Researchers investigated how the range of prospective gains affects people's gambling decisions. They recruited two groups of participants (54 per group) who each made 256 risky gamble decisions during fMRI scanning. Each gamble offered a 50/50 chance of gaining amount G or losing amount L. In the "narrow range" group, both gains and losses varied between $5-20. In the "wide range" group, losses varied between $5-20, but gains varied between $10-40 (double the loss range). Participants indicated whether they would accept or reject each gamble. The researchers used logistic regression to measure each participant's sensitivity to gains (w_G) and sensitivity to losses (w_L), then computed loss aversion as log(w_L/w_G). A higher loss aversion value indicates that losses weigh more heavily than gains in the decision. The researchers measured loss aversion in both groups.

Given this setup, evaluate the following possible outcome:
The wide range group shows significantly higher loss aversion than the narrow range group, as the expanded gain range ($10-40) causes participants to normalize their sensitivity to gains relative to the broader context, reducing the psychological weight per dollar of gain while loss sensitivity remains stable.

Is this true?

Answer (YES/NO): NO